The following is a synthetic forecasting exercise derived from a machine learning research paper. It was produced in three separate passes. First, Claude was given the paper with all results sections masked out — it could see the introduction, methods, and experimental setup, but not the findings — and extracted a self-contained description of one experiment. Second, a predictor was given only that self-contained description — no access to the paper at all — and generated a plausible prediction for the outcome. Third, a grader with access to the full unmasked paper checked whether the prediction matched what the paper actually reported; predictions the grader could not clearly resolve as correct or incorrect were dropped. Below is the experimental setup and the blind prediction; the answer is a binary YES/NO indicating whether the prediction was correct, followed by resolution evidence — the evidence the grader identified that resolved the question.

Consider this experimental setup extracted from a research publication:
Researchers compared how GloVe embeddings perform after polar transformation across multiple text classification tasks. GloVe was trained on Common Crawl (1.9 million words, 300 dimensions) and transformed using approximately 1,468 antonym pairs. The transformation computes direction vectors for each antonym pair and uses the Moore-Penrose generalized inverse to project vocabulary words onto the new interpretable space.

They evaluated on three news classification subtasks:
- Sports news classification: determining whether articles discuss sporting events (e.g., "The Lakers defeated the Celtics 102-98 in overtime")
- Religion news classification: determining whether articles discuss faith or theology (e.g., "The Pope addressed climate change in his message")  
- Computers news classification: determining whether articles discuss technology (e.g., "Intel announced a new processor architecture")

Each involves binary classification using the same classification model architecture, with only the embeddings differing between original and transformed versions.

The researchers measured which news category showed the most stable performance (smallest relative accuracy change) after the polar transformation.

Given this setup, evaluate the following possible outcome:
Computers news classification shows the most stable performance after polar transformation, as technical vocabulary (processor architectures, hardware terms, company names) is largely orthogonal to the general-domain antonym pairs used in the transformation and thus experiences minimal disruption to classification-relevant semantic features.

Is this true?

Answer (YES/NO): NO